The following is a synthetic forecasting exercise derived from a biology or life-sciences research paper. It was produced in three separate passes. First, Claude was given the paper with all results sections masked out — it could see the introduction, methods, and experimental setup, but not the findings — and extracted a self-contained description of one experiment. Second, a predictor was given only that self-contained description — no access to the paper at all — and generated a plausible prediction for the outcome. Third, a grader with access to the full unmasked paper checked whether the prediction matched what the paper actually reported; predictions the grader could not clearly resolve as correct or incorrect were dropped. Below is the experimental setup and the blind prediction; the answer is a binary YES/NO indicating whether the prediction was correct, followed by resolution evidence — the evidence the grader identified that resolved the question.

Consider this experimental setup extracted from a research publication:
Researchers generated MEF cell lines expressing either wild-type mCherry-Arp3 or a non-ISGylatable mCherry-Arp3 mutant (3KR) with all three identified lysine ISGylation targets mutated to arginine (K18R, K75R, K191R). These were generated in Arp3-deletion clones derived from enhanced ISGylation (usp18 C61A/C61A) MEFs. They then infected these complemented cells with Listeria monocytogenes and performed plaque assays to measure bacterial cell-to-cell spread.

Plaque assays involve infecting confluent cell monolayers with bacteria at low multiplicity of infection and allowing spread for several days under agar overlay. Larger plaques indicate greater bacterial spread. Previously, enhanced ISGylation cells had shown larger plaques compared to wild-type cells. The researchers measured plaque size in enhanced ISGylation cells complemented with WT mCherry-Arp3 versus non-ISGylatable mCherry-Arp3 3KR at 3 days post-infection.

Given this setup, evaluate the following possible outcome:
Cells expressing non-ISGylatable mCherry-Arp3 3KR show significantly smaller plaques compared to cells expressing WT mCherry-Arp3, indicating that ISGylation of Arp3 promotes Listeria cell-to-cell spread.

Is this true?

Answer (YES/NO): YES